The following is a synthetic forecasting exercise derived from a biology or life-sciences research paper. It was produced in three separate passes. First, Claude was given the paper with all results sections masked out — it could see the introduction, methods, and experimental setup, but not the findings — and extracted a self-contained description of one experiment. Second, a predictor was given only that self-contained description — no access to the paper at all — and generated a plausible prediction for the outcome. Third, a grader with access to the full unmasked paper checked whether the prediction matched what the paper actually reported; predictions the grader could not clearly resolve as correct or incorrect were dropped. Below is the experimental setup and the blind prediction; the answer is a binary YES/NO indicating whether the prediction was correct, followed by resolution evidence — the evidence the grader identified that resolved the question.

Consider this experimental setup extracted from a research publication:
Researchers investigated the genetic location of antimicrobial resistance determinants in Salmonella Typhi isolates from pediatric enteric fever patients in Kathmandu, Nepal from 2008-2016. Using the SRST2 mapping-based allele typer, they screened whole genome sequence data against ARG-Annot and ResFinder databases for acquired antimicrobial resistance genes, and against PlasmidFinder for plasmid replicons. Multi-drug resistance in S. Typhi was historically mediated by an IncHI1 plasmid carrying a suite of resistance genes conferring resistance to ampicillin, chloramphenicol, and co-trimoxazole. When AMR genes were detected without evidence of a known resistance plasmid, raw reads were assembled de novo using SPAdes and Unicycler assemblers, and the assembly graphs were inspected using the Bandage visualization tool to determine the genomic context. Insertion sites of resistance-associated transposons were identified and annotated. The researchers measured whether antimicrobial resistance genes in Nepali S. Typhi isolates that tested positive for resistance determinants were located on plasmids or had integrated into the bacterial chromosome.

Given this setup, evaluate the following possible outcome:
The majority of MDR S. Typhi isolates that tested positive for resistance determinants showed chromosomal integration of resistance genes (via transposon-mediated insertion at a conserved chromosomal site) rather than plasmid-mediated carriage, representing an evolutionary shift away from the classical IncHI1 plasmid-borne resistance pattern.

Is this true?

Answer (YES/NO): YES